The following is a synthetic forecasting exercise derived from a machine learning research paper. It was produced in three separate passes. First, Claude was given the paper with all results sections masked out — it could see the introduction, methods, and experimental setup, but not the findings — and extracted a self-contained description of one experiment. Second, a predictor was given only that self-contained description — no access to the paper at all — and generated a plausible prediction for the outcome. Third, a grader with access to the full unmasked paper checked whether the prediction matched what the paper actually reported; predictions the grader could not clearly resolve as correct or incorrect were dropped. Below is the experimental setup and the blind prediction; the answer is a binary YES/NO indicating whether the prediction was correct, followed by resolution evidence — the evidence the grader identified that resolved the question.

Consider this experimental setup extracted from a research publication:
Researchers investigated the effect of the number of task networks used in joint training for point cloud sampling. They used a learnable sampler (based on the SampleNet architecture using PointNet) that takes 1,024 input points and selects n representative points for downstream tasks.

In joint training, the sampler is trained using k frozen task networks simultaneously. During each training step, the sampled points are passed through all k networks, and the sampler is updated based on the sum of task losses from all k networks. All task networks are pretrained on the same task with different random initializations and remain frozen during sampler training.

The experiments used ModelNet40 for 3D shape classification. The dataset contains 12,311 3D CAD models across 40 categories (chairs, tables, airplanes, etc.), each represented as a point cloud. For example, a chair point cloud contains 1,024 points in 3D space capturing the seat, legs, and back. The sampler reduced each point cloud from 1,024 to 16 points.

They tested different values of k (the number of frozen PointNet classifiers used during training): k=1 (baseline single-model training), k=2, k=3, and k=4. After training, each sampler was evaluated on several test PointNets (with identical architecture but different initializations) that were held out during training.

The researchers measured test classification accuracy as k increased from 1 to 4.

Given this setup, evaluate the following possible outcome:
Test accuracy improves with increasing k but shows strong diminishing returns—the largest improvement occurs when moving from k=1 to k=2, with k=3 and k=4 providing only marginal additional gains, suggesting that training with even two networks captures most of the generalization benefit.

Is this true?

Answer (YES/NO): NO